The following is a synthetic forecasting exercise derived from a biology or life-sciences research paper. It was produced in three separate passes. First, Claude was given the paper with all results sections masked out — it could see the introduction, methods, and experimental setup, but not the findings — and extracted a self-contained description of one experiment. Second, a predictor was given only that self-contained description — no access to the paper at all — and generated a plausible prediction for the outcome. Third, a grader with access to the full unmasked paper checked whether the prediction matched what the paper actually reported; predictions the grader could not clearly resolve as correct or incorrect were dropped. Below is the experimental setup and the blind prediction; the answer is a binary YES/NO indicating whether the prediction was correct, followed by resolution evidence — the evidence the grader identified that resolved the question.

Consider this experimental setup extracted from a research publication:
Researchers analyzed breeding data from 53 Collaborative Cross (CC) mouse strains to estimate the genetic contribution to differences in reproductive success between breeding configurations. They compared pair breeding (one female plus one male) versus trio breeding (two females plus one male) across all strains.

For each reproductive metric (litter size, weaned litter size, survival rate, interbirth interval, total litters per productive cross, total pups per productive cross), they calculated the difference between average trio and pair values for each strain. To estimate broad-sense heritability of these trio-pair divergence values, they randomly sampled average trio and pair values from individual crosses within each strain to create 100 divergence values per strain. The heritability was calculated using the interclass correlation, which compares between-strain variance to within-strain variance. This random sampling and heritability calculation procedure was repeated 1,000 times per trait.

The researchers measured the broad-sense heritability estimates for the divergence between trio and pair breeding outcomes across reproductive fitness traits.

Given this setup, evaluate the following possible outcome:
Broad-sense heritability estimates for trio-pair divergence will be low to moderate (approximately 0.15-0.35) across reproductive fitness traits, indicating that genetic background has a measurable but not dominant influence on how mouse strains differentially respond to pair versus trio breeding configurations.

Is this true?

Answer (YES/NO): NO